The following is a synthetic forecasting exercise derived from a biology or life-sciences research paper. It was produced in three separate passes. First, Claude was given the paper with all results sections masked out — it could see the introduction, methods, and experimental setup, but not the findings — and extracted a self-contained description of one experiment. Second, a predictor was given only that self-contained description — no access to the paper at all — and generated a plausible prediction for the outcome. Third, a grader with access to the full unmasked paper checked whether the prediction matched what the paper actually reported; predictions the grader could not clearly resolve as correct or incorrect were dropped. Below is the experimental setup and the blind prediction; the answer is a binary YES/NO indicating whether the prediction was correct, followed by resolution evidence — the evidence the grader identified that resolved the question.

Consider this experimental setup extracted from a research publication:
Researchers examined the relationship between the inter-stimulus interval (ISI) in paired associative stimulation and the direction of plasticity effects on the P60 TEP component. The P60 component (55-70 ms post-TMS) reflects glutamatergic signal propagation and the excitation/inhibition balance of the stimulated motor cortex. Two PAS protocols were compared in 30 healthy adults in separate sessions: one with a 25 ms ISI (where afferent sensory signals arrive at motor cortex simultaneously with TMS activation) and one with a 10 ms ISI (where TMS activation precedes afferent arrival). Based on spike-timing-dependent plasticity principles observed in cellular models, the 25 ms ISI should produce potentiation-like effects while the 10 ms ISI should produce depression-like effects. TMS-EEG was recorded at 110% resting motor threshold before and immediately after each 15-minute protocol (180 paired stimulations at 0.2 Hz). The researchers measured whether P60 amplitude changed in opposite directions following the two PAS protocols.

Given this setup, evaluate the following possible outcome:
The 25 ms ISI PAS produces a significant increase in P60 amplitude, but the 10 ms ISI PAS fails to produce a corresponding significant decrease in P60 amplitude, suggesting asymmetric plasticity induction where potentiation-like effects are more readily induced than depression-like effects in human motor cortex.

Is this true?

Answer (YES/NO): NO